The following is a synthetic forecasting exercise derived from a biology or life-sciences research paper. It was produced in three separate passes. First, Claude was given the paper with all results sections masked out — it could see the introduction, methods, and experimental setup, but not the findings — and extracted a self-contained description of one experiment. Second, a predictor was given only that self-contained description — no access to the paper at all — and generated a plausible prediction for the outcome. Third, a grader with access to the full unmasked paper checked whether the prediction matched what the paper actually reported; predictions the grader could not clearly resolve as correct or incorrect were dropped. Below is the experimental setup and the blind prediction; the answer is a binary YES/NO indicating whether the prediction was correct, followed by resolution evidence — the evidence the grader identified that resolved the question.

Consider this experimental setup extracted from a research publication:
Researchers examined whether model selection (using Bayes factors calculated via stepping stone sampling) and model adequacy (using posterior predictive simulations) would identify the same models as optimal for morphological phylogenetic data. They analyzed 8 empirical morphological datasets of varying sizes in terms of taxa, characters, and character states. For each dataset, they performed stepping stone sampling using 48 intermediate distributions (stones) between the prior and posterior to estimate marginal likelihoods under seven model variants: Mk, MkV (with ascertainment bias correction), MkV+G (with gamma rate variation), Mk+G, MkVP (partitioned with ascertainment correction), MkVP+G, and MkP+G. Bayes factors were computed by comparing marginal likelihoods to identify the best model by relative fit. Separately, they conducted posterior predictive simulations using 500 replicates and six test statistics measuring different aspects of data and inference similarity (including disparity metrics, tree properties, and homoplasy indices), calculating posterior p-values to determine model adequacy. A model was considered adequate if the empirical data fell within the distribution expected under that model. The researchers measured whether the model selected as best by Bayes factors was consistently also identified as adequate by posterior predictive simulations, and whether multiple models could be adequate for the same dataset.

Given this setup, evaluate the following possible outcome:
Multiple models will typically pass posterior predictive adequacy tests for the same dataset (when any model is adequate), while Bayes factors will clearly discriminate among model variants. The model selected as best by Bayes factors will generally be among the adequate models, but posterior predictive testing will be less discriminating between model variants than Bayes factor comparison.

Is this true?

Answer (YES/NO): NO